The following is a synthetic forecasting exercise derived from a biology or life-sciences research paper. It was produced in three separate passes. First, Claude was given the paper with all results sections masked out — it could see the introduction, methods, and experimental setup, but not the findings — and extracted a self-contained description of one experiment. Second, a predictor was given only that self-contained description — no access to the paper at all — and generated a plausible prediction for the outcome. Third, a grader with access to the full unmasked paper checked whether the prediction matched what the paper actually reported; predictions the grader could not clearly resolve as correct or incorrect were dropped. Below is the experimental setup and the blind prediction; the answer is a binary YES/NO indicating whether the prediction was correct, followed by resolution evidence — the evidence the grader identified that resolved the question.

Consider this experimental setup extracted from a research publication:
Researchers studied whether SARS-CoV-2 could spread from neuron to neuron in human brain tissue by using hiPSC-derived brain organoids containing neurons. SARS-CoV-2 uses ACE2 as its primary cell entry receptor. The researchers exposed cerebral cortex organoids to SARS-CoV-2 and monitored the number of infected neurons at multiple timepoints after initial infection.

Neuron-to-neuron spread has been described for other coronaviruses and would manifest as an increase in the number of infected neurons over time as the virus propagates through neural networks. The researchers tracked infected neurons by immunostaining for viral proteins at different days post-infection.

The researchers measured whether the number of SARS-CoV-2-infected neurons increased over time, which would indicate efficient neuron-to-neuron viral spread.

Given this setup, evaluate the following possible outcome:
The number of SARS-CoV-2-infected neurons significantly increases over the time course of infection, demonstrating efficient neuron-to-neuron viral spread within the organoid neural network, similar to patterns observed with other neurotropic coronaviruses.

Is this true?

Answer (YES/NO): NO